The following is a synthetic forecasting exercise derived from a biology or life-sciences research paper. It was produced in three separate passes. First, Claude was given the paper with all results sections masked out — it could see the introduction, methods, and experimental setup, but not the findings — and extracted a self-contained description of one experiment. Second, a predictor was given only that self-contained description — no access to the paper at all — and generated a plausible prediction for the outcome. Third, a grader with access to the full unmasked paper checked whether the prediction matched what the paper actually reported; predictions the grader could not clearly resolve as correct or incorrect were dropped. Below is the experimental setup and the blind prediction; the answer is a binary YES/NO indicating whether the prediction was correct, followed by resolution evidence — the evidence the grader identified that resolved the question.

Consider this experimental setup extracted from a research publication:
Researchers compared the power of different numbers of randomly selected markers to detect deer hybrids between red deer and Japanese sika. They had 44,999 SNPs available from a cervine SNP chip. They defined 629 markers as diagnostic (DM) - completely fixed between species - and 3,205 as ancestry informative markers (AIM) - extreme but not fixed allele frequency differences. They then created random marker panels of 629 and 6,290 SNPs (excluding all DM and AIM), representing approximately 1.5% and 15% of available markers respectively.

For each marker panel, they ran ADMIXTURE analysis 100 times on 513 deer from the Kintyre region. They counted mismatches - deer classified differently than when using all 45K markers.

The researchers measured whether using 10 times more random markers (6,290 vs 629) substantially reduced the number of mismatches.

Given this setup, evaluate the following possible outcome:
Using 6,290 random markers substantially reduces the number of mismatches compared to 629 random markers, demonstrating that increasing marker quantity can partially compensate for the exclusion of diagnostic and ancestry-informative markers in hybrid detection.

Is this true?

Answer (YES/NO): NO